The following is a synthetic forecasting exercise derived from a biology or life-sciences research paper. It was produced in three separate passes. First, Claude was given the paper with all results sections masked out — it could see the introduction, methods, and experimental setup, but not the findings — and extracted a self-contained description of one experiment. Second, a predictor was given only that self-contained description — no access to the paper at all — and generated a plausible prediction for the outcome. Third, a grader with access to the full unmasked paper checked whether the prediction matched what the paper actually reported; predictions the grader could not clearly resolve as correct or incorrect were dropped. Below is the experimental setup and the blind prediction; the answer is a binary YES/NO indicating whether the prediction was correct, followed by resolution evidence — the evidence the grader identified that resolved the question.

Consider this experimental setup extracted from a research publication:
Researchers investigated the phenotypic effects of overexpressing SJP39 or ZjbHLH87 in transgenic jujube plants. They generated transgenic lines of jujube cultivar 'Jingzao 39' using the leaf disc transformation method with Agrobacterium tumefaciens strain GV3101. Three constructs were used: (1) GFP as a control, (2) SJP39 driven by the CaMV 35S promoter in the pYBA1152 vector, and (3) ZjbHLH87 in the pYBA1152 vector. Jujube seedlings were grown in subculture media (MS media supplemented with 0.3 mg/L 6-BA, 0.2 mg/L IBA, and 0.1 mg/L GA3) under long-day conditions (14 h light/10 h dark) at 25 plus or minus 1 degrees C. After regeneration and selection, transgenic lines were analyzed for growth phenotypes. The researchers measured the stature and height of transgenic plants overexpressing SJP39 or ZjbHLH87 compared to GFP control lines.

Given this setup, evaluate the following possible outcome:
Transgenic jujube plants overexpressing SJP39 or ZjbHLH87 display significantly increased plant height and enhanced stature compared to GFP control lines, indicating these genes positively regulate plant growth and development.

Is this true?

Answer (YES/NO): NO